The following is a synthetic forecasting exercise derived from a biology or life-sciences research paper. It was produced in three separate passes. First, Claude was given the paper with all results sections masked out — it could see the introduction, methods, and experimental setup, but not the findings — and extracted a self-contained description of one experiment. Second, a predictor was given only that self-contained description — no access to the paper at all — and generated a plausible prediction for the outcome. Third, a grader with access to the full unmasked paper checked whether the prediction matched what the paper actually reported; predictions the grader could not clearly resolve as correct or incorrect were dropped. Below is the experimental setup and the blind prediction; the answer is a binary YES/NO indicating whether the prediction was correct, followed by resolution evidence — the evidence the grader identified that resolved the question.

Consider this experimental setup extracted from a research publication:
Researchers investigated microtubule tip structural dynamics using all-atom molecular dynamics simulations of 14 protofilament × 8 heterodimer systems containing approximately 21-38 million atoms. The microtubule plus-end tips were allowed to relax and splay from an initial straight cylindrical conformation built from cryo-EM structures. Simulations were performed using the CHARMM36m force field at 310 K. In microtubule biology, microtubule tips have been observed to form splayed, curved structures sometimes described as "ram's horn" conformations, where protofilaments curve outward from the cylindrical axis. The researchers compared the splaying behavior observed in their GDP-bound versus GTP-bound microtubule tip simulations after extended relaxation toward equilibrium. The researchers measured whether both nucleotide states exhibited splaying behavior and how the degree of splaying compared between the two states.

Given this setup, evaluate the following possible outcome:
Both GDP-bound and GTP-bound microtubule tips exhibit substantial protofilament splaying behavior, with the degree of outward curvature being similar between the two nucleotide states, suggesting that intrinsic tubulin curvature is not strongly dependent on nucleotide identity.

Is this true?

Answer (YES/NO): NO